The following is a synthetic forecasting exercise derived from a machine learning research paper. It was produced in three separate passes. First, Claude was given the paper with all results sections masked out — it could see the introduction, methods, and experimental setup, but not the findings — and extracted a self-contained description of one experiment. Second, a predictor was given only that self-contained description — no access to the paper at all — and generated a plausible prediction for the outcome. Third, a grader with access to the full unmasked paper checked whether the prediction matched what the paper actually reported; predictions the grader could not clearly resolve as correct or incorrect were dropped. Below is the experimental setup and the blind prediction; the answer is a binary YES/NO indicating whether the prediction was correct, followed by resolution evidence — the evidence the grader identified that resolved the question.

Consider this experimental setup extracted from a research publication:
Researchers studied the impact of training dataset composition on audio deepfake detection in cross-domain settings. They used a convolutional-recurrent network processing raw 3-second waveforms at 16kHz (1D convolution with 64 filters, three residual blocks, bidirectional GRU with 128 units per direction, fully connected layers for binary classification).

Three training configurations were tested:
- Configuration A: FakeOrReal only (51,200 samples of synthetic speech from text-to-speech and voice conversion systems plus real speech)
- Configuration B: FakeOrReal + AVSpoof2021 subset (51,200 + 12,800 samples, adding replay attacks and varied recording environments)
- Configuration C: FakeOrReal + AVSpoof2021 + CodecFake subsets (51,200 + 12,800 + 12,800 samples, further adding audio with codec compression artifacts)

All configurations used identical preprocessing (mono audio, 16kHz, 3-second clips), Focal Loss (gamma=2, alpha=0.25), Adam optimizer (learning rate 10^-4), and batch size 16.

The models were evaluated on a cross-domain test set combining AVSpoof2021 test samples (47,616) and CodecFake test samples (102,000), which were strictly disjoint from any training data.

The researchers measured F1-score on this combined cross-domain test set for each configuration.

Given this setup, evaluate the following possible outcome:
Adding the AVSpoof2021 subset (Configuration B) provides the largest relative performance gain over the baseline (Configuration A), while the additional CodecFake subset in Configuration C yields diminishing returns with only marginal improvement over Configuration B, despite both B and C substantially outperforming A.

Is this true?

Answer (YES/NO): NO